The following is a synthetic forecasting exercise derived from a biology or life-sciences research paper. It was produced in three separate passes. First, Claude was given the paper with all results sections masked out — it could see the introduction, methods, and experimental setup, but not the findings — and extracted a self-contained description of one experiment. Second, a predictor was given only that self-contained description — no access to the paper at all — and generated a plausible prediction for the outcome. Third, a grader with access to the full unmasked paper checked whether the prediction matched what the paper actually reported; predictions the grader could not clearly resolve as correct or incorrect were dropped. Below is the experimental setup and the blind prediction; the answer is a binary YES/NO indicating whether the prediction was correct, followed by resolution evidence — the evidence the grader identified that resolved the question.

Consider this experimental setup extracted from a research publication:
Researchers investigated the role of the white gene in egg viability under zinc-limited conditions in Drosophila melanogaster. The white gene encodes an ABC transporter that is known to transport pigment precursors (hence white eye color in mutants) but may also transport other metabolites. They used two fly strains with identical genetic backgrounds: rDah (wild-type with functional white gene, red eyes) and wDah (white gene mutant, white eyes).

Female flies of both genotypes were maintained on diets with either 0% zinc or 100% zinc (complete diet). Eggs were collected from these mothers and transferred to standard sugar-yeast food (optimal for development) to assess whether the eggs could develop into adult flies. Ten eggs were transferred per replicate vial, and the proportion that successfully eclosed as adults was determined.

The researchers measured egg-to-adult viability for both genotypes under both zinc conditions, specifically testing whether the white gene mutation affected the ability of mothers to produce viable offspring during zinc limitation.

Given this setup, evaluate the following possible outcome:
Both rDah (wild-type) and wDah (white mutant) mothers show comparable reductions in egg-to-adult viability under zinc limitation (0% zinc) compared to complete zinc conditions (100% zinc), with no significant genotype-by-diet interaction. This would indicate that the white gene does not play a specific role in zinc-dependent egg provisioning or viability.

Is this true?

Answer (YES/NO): NO